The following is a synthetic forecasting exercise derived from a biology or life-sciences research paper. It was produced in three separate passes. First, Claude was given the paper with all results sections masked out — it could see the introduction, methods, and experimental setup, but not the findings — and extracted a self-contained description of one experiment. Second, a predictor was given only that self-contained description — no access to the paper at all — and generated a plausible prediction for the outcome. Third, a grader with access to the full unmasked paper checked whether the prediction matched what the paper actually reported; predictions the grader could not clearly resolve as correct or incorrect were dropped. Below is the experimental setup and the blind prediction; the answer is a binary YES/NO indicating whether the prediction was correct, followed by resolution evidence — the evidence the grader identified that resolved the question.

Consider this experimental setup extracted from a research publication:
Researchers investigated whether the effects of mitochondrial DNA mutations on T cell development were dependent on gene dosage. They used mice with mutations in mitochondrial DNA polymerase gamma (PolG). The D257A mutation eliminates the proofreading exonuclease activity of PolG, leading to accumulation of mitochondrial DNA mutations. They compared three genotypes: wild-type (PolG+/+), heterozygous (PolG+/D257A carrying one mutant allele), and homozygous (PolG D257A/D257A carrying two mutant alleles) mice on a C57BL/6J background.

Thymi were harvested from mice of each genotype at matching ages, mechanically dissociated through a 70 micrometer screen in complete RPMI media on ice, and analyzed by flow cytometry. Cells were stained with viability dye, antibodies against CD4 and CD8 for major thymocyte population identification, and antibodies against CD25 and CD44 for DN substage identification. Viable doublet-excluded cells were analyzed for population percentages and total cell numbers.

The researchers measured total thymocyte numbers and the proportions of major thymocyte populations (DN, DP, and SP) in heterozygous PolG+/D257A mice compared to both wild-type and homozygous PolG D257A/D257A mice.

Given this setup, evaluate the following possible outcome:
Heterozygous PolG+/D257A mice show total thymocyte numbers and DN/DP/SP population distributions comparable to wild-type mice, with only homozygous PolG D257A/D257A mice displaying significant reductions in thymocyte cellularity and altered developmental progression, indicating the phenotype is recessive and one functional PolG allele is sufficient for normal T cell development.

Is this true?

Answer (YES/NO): YES